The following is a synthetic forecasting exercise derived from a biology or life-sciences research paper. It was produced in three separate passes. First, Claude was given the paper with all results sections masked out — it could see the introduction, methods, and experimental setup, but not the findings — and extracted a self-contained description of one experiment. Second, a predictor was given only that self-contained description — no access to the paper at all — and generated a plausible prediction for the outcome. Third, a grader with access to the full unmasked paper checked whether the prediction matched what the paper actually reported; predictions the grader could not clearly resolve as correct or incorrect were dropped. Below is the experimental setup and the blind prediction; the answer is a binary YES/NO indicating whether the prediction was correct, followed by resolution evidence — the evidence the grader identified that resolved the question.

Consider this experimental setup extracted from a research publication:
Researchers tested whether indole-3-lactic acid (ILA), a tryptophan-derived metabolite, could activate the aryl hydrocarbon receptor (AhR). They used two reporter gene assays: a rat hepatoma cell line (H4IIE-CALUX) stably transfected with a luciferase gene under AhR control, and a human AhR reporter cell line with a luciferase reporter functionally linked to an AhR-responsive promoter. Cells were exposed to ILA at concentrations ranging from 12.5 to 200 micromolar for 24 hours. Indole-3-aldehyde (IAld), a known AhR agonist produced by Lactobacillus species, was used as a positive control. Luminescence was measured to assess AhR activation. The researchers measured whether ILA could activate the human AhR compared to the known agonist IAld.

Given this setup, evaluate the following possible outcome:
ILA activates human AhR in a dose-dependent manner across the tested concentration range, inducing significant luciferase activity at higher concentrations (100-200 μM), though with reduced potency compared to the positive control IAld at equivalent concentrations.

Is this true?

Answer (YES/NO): NO